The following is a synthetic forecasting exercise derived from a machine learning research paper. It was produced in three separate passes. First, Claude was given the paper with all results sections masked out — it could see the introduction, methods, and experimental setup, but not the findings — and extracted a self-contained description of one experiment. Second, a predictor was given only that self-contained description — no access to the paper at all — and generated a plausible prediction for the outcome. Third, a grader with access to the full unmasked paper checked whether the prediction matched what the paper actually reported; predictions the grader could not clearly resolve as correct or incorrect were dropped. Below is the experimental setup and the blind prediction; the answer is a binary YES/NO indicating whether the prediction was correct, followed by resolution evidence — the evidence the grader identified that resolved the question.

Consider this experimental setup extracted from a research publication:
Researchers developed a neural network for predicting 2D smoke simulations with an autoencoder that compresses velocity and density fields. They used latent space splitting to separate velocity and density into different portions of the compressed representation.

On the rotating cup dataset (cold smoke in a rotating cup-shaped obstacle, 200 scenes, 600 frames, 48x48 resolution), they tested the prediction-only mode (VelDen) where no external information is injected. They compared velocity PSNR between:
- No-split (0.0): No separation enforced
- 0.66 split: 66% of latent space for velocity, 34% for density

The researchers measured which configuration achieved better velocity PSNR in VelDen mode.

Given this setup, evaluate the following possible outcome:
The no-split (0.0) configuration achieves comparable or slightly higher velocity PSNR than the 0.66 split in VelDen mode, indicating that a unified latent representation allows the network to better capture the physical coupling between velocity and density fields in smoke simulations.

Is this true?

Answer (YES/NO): YES